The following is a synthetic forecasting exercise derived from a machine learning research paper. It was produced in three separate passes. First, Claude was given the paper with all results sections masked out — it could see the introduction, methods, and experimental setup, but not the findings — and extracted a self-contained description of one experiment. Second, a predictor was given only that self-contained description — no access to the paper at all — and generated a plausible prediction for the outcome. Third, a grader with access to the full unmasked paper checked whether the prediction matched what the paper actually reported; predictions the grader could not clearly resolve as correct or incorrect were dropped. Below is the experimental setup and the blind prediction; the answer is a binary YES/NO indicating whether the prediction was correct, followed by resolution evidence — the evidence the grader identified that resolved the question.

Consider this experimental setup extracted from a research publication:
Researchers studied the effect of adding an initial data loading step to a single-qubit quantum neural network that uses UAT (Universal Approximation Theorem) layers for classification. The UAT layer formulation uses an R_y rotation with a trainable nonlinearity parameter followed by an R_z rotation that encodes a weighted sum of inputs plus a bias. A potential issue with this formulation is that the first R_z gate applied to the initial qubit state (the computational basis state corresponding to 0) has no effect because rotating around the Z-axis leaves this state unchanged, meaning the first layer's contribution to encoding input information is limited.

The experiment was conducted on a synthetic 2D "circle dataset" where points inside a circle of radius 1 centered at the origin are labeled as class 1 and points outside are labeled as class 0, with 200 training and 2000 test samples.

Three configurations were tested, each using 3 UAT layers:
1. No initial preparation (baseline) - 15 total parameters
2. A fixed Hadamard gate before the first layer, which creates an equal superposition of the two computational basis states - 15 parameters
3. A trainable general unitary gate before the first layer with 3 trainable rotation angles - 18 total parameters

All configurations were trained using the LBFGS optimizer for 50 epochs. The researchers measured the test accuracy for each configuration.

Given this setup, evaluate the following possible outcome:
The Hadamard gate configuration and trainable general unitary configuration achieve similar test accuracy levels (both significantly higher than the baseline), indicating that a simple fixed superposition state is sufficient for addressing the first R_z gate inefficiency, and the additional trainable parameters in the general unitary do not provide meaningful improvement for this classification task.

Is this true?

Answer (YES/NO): NO